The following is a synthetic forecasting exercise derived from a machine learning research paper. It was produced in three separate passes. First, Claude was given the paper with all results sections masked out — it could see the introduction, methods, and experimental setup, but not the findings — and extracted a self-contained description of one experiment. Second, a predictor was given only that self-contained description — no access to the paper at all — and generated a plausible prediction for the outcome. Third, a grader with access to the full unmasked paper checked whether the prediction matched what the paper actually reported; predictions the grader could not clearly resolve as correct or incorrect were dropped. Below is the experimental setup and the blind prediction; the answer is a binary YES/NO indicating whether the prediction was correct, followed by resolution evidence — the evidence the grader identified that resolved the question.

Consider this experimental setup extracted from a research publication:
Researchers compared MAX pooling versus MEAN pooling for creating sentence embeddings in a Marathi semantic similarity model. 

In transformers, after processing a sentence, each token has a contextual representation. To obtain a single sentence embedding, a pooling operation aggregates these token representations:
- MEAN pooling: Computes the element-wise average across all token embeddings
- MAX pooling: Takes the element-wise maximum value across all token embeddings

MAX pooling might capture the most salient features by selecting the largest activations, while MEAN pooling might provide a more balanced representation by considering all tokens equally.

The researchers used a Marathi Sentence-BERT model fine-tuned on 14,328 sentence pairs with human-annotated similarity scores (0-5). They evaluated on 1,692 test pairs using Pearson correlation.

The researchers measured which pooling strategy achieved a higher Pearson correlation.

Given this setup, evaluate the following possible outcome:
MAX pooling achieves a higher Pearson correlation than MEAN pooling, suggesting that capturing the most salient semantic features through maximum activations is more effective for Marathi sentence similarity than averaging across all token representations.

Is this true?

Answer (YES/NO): NO